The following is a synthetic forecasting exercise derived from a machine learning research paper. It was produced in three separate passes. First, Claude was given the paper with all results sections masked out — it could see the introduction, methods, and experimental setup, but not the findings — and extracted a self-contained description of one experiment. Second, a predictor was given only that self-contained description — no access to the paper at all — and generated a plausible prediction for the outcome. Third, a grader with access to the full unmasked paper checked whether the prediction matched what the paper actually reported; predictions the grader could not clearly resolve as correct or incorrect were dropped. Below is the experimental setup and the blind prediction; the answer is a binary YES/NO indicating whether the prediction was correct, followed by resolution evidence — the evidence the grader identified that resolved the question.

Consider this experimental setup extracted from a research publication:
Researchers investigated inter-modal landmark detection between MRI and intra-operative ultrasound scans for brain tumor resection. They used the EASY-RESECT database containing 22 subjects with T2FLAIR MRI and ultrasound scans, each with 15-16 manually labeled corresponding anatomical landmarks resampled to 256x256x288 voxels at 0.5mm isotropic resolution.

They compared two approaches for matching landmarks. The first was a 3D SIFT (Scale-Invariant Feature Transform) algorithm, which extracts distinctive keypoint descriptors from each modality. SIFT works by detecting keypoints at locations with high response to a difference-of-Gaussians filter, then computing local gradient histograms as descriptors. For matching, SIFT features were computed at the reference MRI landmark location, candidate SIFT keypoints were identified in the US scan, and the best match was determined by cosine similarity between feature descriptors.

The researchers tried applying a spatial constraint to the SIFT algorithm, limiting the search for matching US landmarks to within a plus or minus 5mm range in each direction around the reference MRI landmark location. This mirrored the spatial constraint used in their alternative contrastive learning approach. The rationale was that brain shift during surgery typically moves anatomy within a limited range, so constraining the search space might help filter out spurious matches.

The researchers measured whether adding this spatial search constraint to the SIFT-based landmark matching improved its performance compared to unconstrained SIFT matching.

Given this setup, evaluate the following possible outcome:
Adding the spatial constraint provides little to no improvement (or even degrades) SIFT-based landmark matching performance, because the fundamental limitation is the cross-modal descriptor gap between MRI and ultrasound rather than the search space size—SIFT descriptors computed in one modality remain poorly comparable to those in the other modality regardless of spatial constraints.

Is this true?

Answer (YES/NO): YES